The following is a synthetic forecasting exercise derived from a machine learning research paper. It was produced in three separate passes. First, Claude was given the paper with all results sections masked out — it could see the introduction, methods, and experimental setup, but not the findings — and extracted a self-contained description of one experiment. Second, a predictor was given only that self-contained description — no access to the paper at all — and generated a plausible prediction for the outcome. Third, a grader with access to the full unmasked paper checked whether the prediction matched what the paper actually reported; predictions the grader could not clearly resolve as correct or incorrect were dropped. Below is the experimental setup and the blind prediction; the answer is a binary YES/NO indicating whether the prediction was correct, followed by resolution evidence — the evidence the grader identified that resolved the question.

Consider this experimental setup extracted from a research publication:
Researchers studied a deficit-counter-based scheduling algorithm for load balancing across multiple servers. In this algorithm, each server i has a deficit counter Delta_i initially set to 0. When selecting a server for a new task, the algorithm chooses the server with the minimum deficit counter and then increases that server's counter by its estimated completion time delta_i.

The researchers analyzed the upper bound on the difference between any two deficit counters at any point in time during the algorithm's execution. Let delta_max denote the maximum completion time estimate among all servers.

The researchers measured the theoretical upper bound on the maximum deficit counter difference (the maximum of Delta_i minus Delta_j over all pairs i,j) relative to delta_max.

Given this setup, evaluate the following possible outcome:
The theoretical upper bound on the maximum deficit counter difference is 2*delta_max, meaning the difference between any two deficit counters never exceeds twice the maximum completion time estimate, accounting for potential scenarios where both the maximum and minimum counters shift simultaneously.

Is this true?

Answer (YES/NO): NO